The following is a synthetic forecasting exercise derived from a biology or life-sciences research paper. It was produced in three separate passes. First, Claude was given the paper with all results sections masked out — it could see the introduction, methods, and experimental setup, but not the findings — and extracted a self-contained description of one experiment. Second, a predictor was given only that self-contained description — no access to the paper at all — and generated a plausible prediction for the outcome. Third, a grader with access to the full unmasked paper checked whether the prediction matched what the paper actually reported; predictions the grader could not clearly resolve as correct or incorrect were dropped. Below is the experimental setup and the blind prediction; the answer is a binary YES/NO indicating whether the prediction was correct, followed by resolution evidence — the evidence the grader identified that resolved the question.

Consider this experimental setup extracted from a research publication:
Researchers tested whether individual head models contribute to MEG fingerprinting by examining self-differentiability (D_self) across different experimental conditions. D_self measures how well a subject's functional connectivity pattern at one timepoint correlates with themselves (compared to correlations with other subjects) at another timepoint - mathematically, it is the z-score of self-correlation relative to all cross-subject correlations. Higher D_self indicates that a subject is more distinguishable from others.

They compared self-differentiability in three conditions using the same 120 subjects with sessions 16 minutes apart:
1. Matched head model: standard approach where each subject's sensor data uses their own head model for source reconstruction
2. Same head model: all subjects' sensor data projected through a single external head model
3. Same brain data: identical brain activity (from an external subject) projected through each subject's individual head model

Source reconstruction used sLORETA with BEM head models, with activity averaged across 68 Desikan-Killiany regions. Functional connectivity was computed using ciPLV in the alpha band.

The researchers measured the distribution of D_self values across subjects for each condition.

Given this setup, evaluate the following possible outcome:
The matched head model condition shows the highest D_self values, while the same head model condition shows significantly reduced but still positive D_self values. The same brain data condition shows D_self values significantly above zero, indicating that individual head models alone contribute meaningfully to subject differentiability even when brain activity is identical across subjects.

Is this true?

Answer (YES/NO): NO